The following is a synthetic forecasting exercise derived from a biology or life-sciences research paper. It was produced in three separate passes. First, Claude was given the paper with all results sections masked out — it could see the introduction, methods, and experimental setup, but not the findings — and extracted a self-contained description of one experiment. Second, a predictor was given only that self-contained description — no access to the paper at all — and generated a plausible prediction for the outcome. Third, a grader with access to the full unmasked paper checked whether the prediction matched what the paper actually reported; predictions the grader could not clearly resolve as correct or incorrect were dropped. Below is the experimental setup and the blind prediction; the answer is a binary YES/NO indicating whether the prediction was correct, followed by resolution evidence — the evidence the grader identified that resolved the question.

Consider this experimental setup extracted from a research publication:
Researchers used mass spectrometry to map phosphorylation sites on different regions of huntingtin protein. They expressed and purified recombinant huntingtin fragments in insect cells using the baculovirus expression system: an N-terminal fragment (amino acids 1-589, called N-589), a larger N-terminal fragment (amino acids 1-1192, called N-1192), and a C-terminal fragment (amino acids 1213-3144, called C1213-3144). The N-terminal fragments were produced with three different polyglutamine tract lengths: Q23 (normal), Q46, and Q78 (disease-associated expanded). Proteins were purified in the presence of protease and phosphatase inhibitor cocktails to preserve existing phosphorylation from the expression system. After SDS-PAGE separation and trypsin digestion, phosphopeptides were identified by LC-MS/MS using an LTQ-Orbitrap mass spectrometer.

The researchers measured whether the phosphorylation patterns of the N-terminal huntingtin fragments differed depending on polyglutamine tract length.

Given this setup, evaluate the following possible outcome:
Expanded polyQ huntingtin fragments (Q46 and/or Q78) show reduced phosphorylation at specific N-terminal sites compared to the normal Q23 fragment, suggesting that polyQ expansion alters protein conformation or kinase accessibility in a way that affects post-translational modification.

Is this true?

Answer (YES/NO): NO